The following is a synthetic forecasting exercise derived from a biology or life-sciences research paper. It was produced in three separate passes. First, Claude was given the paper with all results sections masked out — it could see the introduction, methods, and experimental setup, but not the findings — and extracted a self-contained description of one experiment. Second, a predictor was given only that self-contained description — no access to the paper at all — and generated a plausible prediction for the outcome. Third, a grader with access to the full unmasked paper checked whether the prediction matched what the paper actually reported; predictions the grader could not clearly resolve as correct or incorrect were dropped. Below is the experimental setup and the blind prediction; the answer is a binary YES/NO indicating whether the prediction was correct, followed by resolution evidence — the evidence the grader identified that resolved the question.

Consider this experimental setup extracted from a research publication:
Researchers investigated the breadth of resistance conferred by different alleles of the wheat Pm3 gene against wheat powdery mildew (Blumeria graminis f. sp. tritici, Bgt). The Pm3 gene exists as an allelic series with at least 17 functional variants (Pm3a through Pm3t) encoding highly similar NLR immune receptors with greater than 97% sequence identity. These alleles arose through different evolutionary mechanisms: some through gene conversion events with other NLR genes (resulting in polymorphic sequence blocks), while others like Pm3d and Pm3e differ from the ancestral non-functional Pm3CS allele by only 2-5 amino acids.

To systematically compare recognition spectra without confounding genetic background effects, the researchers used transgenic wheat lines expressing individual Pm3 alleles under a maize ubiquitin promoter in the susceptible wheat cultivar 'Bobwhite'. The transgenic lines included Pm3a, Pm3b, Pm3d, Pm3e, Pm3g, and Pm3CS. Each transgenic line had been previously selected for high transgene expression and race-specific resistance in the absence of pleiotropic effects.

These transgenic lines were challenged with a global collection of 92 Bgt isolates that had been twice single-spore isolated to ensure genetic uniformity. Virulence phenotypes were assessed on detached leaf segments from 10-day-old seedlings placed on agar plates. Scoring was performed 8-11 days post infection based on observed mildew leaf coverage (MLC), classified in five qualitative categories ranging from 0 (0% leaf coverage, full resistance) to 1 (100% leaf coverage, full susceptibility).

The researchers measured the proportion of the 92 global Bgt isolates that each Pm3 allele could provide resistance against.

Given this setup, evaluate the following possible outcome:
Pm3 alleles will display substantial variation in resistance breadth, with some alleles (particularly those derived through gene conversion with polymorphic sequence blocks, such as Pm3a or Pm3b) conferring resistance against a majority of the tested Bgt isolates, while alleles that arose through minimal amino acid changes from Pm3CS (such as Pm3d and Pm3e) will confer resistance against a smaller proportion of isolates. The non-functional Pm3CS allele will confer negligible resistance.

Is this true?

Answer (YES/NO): NO